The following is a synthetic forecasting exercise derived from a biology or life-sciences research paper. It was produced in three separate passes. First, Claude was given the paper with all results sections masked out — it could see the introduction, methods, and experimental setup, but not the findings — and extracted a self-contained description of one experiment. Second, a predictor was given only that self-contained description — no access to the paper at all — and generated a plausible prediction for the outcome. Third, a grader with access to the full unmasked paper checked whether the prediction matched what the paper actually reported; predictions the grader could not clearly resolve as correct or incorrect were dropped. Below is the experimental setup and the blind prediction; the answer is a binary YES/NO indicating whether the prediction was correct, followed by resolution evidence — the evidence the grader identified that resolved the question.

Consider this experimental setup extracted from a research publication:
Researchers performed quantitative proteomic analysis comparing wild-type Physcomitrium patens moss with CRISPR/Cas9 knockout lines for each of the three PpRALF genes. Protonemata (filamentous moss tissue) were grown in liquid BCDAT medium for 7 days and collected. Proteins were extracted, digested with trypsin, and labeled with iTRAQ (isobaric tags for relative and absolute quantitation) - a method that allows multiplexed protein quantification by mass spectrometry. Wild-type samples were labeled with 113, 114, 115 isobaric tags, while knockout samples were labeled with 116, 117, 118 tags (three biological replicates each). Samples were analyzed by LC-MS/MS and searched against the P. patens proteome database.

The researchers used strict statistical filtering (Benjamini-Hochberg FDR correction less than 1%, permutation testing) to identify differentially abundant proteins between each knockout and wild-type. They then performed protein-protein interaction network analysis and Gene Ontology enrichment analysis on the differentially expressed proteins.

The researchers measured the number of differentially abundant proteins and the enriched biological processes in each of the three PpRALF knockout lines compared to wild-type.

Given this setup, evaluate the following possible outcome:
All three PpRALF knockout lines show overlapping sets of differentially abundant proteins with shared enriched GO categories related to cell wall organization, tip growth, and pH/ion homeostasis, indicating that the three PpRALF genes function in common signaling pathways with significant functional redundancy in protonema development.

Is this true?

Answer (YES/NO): NO